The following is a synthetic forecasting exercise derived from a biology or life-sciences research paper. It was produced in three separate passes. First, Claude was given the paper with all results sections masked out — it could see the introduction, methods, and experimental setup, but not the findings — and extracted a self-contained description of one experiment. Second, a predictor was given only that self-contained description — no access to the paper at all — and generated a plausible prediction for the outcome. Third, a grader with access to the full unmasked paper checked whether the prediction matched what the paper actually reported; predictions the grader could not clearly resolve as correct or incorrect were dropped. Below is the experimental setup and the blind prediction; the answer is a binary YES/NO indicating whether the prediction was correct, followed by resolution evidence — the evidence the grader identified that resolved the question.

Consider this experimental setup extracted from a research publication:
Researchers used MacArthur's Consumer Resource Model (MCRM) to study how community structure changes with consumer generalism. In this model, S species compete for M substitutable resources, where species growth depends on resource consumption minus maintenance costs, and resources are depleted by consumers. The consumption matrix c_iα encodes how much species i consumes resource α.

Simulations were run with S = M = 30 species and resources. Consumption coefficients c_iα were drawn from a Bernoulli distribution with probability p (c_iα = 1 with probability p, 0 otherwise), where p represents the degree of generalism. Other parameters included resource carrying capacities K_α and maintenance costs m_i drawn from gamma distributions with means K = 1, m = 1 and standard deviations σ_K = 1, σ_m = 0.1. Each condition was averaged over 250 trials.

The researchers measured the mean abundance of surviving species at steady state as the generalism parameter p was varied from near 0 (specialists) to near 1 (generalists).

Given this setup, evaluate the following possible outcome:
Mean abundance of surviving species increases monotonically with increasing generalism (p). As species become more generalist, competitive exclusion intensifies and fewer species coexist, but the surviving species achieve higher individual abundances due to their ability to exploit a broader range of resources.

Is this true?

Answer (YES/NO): NO